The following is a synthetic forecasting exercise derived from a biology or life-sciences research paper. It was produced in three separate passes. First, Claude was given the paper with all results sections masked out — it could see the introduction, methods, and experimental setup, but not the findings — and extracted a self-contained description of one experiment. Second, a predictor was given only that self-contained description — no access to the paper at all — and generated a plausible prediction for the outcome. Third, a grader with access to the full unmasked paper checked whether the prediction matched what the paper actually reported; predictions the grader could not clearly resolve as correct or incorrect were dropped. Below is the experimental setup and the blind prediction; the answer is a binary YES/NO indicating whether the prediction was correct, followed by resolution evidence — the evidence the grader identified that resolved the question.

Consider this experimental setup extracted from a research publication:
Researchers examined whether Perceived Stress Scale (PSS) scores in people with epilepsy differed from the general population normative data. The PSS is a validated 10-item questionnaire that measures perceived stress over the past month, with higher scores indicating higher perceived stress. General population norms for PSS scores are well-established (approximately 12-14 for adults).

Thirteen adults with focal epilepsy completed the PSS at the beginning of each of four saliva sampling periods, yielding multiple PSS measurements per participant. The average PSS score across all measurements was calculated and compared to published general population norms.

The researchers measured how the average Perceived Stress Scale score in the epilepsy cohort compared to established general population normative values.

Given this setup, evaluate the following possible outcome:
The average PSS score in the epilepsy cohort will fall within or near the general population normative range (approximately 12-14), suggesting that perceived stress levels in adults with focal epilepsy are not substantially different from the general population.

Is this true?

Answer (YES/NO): NO